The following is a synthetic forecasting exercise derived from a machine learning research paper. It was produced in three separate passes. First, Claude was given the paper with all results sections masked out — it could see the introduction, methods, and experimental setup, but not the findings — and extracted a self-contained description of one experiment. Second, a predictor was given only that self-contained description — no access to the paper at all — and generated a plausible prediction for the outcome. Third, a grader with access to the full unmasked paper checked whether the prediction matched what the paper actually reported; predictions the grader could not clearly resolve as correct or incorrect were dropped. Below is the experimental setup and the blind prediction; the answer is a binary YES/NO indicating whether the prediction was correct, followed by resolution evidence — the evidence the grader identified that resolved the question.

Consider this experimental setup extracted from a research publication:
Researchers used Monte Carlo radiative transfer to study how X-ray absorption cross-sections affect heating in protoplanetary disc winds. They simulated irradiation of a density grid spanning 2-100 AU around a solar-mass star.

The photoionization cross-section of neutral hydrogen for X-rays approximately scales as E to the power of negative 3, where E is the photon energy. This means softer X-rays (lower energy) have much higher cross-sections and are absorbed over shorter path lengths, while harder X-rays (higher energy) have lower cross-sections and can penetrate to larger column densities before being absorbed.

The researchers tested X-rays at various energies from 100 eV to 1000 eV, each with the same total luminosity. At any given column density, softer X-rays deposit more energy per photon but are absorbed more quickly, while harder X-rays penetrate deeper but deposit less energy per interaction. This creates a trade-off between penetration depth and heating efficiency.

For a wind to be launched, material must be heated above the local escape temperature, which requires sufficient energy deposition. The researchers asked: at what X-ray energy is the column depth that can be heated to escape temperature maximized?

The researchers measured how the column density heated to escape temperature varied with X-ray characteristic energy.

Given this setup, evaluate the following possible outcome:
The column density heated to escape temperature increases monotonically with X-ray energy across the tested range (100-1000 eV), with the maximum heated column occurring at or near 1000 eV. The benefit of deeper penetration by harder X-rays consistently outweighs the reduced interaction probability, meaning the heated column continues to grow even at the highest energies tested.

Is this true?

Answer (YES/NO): NO